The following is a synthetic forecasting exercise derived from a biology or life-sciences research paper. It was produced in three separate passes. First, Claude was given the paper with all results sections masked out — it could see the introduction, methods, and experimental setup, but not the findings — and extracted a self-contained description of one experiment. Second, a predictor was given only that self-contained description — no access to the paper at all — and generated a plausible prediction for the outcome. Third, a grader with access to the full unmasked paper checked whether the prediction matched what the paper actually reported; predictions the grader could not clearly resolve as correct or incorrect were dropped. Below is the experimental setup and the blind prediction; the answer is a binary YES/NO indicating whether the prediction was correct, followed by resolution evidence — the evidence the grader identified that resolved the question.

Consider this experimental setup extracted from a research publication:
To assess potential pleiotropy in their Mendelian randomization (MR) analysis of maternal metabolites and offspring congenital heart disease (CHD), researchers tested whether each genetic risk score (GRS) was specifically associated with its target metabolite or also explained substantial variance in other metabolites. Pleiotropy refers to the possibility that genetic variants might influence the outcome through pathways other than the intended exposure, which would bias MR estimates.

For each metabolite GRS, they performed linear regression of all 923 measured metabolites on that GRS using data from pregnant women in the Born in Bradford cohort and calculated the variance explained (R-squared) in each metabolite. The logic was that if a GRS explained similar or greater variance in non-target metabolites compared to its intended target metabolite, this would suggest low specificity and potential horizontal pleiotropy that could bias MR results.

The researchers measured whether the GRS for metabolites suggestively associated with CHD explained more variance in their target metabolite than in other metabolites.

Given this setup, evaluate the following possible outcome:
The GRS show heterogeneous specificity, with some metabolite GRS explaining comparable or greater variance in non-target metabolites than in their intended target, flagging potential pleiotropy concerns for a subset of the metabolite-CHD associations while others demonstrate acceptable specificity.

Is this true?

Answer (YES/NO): YES